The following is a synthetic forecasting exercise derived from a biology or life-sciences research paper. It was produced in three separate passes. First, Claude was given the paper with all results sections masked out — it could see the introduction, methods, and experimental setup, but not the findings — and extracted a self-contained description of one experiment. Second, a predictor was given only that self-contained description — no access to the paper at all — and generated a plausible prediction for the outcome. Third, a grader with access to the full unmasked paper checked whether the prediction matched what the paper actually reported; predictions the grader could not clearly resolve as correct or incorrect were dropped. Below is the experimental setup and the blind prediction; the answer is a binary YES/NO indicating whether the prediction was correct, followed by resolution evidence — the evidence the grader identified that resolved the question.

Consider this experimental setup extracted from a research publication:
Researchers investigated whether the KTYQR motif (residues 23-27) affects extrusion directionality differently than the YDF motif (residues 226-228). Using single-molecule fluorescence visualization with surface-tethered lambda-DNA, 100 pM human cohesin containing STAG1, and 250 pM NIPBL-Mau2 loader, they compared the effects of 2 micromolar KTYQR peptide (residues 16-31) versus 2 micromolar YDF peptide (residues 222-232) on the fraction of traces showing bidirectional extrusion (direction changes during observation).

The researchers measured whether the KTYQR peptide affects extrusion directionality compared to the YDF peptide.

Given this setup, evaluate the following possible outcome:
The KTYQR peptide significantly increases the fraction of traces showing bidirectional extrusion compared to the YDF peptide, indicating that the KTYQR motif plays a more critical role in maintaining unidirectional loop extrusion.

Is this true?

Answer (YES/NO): NO